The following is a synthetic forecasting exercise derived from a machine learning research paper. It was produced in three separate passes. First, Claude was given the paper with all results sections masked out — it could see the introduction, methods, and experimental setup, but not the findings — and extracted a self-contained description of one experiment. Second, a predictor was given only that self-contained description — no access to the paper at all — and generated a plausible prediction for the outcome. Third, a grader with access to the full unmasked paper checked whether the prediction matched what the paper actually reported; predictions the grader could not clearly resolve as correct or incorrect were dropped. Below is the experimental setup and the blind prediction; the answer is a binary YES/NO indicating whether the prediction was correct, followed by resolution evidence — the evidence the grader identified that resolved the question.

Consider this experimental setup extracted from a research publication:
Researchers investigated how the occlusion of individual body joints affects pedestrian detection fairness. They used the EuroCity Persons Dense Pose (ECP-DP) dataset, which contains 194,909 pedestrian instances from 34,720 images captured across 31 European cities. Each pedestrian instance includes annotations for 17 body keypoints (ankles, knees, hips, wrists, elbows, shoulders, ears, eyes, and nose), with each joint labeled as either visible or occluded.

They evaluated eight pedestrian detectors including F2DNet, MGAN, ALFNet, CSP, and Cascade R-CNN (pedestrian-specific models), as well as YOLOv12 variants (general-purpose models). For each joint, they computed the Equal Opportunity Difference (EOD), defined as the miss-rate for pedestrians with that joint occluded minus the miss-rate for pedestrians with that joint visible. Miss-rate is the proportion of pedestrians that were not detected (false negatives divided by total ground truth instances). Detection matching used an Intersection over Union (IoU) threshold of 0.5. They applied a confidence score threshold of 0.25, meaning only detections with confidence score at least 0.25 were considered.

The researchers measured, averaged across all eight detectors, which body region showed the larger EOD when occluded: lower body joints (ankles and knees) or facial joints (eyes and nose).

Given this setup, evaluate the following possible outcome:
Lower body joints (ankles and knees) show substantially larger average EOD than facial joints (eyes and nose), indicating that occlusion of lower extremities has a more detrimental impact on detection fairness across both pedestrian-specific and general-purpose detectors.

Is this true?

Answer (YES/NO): YES